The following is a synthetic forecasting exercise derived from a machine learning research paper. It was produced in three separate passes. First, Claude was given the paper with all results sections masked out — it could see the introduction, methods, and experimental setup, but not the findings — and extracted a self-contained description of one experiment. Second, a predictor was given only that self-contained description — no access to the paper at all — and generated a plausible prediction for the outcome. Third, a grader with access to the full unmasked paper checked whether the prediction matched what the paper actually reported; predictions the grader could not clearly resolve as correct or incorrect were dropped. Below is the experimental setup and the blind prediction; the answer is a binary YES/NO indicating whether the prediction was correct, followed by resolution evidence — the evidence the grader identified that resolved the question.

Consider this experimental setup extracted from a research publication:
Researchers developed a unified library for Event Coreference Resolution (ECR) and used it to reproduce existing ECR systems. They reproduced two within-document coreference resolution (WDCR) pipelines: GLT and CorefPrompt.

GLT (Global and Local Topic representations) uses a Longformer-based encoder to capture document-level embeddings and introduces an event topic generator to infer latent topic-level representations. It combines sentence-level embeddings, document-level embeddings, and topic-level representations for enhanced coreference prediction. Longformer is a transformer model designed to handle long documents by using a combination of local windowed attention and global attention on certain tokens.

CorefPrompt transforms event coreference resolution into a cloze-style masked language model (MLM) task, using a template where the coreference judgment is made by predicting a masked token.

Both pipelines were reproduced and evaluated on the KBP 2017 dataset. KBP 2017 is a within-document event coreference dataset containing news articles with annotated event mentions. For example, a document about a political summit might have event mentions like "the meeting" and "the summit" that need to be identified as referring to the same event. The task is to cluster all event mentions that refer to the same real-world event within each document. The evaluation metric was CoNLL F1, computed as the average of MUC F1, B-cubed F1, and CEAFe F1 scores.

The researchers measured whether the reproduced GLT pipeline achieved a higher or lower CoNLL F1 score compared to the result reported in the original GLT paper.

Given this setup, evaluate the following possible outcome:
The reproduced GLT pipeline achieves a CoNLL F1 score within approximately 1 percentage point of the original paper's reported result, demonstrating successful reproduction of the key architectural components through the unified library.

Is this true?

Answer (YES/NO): NO